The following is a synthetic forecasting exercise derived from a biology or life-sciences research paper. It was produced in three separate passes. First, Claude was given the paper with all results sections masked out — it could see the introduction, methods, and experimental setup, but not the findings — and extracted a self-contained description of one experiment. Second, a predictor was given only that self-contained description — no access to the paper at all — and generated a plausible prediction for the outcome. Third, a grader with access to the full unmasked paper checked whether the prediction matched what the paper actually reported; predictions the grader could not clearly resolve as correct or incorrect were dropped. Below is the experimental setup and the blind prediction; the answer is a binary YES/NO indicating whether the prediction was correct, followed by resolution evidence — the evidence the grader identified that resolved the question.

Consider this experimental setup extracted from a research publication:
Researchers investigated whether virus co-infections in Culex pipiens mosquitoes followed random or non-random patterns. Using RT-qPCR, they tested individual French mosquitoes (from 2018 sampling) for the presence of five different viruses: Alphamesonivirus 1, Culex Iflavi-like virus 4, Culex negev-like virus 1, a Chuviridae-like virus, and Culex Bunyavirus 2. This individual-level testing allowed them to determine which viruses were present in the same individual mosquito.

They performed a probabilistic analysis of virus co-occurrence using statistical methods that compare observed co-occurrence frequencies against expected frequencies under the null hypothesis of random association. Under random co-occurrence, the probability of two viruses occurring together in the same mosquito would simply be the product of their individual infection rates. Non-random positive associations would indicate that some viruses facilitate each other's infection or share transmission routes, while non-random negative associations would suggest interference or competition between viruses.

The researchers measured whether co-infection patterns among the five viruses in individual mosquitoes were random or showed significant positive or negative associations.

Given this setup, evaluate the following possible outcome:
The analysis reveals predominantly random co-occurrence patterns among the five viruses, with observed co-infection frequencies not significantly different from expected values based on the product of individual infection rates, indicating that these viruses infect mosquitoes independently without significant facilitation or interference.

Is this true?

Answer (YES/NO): YES